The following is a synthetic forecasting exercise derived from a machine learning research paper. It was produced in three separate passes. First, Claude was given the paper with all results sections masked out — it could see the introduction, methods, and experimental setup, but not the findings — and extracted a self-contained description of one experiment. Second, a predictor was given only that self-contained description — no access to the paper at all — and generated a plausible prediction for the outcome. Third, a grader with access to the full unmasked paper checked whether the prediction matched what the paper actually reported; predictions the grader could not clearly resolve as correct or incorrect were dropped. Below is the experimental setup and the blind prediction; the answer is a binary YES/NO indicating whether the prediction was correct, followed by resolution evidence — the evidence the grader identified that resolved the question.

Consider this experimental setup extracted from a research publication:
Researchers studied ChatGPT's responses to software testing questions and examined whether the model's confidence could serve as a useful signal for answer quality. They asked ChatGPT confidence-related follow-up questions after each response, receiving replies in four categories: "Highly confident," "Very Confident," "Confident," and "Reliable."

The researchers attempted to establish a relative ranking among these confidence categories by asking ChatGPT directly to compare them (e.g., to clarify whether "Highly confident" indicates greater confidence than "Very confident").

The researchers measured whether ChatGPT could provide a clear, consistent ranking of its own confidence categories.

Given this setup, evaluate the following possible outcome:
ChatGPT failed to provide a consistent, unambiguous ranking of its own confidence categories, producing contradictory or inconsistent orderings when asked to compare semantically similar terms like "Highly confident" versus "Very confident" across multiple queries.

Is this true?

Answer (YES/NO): NO